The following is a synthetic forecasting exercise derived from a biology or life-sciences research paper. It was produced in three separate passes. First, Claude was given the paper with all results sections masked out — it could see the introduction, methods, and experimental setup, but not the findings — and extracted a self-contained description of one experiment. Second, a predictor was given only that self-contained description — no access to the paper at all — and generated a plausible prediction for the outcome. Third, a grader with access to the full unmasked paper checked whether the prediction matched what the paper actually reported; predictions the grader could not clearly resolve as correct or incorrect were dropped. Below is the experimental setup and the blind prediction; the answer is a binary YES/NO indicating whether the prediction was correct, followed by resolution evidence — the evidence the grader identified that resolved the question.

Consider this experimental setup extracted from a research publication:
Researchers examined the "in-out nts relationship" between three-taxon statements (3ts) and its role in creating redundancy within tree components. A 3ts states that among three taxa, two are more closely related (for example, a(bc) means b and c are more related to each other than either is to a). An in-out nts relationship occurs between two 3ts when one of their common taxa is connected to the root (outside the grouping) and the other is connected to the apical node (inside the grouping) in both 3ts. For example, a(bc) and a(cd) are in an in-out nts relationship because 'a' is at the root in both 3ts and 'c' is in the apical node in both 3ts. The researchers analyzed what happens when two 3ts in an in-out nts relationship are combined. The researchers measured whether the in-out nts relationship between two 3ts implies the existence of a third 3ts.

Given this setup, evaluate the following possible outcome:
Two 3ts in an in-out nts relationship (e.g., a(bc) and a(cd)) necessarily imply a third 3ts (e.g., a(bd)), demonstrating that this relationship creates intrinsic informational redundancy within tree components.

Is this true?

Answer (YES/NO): YES